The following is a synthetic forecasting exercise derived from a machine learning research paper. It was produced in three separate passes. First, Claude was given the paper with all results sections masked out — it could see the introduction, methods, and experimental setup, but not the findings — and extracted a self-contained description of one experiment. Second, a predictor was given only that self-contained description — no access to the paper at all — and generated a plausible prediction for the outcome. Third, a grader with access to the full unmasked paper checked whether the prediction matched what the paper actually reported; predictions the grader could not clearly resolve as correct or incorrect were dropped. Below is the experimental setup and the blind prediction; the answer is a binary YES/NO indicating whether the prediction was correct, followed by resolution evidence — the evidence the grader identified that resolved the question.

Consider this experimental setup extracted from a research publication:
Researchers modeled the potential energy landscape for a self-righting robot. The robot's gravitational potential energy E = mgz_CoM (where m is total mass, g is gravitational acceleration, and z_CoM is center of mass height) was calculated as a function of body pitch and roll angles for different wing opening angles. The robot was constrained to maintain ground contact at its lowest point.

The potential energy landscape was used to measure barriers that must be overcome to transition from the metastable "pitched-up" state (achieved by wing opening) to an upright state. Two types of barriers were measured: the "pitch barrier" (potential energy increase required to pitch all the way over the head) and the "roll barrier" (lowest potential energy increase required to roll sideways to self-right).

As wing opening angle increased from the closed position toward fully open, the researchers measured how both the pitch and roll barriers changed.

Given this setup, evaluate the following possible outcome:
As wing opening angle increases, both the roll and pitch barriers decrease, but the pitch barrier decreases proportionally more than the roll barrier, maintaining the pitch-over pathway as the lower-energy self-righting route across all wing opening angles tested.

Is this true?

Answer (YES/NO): NO